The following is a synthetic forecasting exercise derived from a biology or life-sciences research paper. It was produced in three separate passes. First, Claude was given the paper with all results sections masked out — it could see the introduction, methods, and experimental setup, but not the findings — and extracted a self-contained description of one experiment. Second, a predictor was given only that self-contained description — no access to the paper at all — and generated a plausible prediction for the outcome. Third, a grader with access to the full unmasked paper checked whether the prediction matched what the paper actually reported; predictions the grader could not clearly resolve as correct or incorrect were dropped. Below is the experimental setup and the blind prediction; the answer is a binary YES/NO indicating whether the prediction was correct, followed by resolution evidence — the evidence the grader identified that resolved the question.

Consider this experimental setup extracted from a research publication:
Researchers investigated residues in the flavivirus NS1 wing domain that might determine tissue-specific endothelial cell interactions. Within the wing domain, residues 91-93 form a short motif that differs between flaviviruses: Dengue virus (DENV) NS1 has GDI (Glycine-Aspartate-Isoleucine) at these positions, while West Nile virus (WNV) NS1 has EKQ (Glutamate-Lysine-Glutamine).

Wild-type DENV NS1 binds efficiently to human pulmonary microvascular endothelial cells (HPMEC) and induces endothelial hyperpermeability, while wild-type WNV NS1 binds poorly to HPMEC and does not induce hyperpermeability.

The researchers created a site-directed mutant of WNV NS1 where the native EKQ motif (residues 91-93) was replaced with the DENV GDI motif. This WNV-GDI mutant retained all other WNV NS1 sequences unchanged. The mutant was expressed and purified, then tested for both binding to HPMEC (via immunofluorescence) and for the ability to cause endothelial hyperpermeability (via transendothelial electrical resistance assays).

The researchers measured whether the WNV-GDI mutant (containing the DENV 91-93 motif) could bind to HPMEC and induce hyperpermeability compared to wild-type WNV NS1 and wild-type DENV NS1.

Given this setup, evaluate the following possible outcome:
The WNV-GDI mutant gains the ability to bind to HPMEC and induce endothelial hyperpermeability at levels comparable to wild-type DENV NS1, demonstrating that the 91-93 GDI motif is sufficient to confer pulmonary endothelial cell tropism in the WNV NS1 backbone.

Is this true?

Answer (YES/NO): NO